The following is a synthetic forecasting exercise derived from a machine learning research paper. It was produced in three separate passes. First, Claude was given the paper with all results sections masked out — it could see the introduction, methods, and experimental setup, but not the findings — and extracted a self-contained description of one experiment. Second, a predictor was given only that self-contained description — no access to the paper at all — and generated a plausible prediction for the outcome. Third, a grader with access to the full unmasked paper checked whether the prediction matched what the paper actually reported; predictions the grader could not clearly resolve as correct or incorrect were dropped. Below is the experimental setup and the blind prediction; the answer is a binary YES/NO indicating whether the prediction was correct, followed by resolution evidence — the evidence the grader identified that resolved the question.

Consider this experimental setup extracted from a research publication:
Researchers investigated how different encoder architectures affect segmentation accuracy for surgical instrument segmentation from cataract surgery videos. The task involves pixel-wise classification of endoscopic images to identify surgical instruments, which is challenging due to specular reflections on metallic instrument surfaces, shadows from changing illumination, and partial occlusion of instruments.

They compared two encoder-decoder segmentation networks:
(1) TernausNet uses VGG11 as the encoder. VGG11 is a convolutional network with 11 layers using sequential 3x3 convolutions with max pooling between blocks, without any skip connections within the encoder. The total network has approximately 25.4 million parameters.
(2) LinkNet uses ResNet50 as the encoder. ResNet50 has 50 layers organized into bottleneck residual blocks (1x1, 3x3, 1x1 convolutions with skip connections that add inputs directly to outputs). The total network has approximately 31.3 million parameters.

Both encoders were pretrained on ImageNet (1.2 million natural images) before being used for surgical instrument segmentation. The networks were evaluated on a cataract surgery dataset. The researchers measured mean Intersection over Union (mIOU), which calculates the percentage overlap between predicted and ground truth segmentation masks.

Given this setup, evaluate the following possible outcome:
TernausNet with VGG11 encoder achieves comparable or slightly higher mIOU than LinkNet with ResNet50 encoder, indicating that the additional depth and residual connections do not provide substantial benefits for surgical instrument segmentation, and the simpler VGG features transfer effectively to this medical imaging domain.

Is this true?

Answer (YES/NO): YES